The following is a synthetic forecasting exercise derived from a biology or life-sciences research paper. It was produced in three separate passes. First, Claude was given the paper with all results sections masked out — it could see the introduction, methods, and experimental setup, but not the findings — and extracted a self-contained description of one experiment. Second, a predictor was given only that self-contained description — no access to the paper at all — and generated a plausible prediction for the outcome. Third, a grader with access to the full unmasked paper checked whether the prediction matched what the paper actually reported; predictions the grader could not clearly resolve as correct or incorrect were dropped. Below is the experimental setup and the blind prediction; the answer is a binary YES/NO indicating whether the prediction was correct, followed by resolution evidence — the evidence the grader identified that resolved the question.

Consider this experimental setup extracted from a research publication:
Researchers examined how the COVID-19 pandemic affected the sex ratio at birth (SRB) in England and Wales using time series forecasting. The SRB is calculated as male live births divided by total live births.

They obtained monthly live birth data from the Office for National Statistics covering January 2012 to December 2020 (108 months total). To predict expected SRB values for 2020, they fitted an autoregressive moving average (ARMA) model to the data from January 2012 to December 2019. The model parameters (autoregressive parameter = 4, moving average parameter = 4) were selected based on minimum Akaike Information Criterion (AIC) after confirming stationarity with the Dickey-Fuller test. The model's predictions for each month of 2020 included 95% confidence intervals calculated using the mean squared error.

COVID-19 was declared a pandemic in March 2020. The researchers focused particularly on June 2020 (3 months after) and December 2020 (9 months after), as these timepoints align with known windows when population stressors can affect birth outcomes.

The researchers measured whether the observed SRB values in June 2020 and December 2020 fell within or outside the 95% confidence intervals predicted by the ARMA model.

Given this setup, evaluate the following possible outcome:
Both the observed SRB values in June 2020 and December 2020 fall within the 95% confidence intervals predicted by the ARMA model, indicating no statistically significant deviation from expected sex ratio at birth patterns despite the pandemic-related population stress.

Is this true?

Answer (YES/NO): NO